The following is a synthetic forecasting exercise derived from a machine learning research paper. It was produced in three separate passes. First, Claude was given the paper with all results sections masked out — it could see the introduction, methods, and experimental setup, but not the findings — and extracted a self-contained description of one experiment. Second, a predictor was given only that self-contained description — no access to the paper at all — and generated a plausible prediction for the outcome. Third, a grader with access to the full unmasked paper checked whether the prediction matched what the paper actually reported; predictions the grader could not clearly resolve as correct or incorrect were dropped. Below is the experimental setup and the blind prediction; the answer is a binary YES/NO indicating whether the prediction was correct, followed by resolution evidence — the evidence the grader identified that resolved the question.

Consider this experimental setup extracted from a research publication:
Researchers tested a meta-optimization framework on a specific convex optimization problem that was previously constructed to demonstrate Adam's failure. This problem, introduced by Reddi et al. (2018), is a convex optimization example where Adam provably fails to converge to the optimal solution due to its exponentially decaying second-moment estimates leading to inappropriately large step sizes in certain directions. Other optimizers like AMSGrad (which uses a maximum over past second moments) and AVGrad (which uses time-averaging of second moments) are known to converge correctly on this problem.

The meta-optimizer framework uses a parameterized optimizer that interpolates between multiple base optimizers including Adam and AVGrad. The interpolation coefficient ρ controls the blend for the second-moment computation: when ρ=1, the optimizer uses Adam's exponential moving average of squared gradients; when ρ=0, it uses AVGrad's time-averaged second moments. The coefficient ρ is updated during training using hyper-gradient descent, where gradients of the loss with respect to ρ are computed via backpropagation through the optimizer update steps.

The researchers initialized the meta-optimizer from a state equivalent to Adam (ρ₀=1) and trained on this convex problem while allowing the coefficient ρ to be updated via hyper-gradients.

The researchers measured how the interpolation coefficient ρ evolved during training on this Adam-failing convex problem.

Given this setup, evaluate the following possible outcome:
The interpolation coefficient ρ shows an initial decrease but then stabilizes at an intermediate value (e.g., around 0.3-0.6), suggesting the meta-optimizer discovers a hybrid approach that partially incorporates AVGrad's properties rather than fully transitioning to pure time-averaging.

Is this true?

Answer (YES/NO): NO